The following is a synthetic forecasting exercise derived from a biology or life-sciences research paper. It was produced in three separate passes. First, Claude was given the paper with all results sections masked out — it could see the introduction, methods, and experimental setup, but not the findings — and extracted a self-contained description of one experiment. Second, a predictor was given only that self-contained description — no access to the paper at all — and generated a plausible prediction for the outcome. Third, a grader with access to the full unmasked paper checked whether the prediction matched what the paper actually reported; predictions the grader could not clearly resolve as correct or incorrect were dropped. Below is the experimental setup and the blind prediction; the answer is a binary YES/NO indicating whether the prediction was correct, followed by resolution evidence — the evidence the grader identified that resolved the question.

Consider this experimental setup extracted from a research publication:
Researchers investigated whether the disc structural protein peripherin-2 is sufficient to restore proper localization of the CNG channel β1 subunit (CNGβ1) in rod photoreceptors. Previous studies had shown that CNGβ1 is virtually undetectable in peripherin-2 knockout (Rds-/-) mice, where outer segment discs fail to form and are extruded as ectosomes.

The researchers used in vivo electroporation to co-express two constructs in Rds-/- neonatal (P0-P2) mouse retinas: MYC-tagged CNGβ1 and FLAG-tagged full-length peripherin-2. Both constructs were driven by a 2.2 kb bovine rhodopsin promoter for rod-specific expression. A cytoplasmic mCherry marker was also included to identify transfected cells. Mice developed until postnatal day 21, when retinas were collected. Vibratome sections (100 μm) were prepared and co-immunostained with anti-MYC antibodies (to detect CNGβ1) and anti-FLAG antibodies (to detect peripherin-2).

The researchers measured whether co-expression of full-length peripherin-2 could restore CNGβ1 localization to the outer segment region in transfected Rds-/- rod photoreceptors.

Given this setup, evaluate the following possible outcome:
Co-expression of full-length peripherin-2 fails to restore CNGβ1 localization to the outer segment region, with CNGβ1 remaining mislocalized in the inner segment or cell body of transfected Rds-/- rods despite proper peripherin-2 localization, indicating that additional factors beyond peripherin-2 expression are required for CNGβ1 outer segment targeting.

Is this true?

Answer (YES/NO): NO